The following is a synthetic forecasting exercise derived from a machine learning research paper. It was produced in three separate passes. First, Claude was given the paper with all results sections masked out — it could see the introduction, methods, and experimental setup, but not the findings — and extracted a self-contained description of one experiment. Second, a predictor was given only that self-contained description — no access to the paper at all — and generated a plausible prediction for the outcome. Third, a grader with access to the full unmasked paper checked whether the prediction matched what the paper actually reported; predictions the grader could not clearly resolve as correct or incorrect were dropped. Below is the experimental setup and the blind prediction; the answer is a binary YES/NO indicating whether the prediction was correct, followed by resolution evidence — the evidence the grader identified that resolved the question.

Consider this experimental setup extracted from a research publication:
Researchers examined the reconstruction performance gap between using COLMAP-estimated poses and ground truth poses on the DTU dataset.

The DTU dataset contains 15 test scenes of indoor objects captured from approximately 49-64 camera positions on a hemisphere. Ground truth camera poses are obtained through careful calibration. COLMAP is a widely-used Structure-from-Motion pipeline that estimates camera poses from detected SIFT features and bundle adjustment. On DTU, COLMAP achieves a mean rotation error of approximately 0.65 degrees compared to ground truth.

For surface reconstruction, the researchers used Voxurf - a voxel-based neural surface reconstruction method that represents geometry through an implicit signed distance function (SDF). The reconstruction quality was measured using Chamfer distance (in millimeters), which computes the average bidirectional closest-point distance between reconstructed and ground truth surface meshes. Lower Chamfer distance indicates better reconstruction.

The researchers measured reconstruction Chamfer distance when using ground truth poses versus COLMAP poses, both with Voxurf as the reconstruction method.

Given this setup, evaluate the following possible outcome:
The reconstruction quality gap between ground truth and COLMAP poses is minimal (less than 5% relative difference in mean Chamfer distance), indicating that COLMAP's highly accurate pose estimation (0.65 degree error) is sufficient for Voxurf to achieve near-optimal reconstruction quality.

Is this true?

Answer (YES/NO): NO